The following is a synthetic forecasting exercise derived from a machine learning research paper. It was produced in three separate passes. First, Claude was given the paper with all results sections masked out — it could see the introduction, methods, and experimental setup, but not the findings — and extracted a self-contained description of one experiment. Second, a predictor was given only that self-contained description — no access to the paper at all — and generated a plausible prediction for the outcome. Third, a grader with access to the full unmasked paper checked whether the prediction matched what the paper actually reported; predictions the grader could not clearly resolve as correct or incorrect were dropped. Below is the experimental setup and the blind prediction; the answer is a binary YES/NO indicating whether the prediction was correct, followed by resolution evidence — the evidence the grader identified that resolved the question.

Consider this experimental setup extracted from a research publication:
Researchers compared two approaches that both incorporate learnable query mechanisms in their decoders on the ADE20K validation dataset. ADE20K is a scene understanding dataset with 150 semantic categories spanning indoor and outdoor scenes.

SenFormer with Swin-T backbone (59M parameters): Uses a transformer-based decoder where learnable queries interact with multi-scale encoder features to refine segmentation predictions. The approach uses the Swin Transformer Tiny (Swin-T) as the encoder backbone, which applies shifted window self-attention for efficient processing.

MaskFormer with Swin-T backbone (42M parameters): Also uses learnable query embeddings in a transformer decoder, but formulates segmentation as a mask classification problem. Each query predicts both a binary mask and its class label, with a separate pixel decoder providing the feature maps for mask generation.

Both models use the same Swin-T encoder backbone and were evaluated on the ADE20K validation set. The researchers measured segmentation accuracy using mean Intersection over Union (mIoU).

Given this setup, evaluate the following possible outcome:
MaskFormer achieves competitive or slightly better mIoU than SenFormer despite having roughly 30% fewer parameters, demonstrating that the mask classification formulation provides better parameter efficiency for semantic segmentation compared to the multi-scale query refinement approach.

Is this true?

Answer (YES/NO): YES